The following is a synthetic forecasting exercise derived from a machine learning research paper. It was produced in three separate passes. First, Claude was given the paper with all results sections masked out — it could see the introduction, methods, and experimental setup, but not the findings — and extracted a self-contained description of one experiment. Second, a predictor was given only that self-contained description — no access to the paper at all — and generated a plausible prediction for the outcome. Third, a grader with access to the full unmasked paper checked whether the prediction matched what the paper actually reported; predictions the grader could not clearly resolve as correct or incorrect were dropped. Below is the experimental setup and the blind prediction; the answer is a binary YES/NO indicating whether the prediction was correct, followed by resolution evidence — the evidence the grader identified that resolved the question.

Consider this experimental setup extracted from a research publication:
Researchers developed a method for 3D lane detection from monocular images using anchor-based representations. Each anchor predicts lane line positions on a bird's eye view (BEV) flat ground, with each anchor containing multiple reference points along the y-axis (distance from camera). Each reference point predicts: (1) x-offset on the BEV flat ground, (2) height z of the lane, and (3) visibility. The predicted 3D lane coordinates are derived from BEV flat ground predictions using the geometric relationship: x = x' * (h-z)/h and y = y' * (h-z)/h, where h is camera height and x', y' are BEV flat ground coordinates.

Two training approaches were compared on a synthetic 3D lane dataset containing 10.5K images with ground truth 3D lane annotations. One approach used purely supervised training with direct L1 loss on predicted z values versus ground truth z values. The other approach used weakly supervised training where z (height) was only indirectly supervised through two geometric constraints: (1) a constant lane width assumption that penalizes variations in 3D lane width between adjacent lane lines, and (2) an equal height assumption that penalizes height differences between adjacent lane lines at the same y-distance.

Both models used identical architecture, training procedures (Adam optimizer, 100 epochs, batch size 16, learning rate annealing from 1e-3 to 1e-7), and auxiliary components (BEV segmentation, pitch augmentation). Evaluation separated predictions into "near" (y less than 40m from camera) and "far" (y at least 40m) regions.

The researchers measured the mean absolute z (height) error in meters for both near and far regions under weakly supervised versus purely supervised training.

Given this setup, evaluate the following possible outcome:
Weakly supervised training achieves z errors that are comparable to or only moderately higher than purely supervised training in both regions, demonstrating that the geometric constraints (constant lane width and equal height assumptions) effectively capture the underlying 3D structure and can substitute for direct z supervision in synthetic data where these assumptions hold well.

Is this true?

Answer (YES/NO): NO